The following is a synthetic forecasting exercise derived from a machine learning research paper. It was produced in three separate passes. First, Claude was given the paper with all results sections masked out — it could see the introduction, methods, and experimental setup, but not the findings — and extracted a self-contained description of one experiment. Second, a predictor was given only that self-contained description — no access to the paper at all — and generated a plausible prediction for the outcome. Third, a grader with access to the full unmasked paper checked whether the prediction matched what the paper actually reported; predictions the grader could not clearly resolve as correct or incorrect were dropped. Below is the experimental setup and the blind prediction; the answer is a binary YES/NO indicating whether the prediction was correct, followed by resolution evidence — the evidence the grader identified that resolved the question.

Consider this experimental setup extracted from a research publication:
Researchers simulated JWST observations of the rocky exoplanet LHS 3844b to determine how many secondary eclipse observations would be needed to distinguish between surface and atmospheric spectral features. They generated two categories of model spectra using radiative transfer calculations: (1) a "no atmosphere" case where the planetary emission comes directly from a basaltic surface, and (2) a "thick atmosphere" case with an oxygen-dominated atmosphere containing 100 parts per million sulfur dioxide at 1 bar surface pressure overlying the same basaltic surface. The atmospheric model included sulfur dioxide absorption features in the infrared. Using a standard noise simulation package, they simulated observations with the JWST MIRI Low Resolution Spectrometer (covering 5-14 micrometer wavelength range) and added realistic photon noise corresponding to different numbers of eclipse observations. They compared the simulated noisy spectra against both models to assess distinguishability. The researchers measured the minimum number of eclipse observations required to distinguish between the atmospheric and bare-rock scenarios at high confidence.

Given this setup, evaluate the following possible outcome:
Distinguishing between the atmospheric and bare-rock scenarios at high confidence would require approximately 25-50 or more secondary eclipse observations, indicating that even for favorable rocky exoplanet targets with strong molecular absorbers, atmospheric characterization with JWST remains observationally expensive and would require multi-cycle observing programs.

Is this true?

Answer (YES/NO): NO